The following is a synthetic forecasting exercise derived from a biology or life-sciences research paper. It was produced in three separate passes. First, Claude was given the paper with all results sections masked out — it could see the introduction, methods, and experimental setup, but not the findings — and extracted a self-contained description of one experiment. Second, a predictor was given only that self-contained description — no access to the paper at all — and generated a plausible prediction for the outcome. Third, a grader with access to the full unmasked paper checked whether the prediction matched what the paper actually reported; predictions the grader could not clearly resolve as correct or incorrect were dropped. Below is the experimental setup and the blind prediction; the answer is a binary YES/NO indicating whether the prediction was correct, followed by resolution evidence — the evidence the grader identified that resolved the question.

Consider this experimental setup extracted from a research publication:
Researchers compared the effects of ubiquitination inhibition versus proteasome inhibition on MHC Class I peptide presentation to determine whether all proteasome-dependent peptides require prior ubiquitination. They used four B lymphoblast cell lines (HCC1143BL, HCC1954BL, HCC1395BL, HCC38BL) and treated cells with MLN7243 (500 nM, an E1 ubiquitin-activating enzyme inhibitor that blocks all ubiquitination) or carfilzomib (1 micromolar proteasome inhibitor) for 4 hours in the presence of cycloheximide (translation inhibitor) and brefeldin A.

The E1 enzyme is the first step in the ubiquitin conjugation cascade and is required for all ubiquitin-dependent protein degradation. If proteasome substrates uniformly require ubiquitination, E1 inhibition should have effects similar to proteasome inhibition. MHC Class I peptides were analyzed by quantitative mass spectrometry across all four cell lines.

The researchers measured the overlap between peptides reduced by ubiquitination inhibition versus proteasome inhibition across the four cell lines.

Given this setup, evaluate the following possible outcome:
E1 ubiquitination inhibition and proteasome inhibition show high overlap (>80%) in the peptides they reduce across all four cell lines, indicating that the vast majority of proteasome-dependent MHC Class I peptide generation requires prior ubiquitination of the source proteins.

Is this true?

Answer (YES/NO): YES